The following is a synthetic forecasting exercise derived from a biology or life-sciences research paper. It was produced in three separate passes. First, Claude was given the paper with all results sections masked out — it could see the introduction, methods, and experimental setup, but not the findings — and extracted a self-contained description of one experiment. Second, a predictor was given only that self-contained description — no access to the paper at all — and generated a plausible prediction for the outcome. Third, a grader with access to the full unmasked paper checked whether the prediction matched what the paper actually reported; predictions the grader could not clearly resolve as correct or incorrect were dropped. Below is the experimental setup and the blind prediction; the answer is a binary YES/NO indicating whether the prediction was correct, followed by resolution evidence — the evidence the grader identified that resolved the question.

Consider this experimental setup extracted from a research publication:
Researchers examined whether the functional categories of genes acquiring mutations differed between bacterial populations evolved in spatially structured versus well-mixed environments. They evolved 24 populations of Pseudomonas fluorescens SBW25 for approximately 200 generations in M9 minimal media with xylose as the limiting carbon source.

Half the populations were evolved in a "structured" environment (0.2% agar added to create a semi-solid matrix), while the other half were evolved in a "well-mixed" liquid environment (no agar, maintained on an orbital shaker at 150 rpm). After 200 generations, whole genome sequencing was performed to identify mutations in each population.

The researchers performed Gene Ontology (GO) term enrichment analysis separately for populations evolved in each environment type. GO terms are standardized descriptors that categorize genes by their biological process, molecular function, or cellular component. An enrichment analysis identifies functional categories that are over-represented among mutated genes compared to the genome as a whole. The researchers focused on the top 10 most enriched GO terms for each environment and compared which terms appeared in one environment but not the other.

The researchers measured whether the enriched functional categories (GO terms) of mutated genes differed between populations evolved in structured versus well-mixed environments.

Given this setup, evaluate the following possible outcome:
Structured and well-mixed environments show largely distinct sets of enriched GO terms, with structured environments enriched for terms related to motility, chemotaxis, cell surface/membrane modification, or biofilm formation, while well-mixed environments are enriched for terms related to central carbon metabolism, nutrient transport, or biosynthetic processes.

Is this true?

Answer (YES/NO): NO